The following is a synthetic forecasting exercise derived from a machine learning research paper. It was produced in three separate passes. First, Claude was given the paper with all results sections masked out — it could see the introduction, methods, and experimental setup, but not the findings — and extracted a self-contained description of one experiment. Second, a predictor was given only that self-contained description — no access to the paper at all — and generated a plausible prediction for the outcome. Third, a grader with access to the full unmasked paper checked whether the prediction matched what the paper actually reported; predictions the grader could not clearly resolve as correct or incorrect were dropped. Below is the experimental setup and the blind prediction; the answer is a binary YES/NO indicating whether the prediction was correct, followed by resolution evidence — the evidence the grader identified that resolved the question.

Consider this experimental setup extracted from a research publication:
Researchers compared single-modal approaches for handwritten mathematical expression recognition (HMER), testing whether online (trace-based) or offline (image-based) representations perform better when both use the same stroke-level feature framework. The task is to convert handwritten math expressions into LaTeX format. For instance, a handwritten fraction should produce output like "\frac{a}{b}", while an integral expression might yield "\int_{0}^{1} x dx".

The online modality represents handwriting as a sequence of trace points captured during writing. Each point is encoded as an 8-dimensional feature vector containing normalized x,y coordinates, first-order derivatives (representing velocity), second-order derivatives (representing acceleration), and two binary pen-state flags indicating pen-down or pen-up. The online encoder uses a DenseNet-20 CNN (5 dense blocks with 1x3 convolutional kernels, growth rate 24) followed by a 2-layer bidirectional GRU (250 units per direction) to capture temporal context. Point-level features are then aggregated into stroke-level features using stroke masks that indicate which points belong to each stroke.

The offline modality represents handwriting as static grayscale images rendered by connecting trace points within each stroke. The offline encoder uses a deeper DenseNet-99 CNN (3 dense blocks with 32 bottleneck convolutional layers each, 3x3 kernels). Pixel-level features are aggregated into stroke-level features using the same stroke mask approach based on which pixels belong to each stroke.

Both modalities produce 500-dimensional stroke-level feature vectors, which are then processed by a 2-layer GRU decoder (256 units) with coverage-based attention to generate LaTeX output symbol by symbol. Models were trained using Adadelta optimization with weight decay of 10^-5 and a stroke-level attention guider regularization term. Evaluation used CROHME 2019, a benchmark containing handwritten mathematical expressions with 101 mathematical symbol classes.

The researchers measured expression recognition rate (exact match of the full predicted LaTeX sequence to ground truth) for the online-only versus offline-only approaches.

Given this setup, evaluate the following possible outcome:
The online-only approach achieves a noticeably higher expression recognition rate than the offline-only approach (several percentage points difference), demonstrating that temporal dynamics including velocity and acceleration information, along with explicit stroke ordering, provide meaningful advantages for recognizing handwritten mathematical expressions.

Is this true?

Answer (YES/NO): NO